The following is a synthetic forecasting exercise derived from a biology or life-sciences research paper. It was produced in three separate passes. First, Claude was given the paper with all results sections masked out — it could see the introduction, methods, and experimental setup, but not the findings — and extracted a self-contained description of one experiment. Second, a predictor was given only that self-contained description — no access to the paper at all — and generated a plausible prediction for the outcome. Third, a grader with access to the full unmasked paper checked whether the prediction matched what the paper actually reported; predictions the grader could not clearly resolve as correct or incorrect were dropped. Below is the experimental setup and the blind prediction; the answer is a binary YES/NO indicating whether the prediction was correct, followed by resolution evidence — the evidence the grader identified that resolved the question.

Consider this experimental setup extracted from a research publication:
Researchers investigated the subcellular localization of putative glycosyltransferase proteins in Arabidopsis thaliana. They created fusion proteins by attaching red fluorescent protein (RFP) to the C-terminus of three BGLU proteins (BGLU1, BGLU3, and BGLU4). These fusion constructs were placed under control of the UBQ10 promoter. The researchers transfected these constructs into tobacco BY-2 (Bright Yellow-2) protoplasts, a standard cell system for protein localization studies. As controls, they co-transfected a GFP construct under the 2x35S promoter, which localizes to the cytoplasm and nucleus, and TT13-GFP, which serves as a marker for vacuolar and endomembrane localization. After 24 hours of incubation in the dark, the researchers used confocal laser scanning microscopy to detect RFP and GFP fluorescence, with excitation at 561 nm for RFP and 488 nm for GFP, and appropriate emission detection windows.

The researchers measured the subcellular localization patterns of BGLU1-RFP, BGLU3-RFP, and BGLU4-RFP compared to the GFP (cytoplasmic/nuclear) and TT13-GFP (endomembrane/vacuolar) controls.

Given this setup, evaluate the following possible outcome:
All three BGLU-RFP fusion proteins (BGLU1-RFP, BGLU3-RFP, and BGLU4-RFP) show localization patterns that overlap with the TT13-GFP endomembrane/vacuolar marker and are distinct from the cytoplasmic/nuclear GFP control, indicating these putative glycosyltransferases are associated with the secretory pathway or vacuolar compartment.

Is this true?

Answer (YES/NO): NO